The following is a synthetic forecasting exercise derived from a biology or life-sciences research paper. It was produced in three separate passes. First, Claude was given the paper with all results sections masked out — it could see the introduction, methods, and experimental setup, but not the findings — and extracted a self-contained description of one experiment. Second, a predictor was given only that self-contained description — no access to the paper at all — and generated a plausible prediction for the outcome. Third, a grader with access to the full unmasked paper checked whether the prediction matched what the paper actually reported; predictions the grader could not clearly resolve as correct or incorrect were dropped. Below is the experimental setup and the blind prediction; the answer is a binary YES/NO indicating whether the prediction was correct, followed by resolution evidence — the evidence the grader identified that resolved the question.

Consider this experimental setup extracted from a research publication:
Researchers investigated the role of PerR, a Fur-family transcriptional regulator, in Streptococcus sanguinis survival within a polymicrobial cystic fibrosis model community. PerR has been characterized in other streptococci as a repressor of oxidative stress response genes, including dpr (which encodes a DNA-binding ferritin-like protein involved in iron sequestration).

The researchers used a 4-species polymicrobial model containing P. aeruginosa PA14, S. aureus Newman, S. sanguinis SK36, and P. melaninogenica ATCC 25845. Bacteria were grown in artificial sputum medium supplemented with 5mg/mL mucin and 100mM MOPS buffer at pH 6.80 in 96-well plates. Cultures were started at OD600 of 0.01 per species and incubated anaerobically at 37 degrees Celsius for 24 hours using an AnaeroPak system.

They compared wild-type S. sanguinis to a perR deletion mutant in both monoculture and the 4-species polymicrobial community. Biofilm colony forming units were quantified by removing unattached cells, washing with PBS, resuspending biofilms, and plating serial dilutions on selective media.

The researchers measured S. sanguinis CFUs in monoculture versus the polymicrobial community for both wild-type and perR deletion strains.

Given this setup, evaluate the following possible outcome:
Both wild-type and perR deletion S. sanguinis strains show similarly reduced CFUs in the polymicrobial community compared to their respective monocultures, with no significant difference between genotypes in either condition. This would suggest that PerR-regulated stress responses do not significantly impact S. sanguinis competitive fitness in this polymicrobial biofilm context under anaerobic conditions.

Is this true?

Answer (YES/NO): NO